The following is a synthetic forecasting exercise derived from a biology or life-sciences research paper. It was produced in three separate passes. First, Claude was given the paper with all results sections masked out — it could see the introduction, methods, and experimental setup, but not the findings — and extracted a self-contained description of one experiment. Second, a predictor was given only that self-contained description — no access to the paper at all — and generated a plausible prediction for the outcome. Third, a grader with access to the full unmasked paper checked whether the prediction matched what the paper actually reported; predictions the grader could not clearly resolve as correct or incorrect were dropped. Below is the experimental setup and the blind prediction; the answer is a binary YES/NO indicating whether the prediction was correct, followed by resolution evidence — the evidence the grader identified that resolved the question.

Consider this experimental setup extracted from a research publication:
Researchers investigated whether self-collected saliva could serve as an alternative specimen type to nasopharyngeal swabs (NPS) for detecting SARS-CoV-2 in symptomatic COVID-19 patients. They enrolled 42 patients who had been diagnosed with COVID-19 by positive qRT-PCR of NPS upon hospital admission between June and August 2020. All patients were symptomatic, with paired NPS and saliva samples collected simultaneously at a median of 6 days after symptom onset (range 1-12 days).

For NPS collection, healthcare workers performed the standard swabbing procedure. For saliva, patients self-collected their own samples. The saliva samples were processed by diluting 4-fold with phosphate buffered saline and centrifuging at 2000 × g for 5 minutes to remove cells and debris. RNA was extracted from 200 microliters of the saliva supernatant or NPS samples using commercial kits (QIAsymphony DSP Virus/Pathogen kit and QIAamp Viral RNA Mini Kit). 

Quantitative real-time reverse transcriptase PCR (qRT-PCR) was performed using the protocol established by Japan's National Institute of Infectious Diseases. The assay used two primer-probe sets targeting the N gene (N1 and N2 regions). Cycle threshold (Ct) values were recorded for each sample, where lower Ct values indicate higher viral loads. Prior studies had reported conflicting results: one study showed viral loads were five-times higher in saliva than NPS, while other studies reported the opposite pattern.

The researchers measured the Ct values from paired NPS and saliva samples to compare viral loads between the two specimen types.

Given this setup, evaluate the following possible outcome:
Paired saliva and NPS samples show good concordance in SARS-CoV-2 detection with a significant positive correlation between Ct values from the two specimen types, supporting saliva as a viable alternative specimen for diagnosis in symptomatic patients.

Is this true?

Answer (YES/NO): YES